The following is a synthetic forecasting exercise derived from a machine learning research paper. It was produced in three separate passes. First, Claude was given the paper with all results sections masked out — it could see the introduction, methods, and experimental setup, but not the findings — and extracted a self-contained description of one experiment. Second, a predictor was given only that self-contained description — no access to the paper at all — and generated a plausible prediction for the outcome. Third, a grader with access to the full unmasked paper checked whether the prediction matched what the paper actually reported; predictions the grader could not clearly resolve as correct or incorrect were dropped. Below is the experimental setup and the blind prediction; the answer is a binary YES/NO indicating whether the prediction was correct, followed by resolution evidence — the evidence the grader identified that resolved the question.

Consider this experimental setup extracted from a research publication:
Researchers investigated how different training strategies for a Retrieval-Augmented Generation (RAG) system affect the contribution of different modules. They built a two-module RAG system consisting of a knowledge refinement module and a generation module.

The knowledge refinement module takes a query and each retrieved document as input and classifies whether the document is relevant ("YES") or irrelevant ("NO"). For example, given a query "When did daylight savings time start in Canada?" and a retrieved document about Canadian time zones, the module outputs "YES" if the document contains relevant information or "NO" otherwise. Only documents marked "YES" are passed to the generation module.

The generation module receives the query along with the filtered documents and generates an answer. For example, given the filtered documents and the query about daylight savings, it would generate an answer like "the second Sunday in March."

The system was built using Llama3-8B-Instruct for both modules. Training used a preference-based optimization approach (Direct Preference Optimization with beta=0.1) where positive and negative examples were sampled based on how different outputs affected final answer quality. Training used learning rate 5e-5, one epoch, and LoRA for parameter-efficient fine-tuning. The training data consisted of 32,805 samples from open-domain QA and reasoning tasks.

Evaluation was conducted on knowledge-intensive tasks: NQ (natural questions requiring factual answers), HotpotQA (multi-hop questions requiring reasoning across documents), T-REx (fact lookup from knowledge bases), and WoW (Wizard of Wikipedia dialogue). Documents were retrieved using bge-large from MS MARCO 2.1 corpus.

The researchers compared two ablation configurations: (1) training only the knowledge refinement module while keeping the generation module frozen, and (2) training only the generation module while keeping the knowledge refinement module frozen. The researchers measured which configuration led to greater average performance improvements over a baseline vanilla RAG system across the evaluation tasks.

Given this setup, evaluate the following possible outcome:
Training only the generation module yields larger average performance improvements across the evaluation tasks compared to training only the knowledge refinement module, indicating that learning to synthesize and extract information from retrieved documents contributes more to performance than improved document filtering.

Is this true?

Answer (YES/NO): YES